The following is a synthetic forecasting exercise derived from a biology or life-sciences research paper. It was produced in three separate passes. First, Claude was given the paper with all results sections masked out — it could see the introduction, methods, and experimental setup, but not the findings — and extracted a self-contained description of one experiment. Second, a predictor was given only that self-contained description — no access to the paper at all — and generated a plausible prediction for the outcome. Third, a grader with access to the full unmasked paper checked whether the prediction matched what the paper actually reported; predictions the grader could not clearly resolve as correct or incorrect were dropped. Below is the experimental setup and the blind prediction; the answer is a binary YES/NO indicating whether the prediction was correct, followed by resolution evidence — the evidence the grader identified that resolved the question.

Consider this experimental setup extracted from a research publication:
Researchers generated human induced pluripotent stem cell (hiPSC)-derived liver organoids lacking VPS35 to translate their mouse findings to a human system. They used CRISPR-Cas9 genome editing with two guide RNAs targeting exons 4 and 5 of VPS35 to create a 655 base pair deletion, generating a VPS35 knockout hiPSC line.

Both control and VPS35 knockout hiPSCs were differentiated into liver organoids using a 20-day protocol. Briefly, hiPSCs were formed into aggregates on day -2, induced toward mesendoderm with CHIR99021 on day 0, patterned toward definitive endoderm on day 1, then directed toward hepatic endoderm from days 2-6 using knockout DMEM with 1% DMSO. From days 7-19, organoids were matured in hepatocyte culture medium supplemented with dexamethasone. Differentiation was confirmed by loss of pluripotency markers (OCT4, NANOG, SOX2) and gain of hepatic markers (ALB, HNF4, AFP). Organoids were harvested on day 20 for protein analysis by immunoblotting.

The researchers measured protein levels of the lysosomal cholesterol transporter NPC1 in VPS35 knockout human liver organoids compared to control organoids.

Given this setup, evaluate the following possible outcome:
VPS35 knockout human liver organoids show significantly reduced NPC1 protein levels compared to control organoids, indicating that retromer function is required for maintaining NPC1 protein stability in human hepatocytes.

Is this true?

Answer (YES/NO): YES